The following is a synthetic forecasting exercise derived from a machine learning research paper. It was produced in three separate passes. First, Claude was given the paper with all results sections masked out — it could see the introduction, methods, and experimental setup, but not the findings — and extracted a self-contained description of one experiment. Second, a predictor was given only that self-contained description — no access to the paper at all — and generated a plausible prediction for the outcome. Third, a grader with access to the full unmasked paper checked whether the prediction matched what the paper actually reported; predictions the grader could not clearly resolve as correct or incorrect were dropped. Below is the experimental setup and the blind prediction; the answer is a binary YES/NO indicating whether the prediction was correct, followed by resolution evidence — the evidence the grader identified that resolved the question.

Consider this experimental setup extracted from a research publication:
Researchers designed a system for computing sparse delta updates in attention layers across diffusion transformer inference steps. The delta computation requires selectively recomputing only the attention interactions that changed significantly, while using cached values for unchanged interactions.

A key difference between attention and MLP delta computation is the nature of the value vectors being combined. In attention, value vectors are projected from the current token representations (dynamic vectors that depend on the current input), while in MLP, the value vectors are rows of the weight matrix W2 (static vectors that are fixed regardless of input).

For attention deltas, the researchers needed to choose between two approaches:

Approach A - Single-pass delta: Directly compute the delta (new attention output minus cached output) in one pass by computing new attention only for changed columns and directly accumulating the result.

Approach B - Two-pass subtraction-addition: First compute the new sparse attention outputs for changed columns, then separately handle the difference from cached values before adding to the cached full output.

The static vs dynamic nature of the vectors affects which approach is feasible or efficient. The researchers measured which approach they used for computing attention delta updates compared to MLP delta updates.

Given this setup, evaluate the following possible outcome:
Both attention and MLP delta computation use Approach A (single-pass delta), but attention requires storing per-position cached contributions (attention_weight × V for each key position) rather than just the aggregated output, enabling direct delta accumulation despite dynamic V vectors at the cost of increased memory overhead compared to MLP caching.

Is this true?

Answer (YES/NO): NO